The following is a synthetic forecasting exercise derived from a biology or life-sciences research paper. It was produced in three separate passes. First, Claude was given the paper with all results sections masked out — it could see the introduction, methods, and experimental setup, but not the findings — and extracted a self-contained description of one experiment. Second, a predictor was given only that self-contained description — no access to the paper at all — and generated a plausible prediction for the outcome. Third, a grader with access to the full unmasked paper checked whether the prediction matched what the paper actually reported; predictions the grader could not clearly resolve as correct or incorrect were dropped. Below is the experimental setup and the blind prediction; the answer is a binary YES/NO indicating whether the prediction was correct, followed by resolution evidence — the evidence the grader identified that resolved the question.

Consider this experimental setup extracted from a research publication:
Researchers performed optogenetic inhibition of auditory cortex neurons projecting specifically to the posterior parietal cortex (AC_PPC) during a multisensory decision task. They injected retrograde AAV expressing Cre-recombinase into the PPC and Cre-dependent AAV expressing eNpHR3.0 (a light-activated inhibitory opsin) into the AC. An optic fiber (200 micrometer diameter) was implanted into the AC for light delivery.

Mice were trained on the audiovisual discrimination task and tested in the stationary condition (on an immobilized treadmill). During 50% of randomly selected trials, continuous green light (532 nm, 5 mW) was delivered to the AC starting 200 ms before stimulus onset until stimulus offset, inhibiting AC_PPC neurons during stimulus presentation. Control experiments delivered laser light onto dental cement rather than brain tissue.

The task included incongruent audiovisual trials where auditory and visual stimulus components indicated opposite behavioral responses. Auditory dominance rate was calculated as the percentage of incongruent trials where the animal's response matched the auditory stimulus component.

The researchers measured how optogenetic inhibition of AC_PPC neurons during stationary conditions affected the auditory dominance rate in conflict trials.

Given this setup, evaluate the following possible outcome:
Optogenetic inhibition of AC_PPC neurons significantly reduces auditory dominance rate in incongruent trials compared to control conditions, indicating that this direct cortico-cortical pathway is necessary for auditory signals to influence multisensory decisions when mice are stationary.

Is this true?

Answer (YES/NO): YES